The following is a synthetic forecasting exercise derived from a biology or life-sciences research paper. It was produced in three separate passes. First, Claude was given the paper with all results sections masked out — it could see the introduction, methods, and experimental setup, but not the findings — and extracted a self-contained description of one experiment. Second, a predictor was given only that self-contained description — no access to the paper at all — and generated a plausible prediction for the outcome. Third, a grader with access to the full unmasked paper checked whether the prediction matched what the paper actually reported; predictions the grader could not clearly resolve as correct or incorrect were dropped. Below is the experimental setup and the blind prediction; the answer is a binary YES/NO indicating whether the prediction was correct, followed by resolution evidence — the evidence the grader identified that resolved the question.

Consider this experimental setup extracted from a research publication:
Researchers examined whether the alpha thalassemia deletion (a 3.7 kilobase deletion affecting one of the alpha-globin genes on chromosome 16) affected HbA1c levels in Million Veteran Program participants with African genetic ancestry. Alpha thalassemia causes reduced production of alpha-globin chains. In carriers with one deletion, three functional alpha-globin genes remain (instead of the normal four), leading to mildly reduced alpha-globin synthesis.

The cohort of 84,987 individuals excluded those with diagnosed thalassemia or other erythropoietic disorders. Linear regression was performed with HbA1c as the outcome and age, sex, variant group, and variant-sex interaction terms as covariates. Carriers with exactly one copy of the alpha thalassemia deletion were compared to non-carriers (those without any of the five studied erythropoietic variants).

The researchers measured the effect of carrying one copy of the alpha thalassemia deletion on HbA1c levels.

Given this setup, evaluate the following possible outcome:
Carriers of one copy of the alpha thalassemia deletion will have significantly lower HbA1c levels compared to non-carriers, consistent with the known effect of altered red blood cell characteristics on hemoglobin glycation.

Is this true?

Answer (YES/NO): NO